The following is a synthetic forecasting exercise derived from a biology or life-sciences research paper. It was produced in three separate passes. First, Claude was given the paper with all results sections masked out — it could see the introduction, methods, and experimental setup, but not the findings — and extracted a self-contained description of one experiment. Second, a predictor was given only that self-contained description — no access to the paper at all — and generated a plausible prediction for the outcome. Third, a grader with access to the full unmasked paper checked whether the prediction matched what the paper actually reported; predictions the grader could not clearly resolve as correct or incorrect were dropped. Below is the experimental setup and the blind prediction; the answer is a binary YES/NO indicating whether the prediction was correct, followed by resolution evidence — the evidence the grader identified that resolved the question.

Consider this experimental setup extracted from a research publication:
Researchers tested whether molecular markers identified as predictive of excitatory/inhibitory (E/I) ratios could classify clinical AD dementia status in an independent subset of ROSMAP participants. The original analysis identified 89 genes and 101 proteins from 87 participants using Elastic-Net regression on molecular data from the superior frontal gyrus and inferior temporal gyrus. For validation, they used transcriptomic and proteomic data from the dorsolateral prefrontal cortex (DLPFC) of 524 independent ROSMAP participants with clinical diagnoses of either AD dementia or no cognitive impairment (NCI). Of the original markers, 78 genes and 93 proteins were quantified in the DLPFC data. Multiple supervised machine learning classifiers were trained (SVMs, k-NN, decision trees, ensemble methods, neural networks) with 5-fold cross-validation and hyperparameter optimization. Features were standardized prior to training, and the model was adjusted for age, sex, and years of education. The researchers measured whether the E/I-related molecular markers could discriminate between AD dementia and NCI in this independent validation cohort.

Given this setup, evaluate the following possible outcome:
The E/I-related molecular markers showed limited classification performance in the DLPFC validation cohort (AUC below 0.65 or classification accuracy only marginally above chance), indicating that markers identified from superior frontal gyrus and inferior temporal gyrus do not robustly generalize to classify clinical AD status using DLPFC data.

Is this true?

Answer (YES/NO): NO